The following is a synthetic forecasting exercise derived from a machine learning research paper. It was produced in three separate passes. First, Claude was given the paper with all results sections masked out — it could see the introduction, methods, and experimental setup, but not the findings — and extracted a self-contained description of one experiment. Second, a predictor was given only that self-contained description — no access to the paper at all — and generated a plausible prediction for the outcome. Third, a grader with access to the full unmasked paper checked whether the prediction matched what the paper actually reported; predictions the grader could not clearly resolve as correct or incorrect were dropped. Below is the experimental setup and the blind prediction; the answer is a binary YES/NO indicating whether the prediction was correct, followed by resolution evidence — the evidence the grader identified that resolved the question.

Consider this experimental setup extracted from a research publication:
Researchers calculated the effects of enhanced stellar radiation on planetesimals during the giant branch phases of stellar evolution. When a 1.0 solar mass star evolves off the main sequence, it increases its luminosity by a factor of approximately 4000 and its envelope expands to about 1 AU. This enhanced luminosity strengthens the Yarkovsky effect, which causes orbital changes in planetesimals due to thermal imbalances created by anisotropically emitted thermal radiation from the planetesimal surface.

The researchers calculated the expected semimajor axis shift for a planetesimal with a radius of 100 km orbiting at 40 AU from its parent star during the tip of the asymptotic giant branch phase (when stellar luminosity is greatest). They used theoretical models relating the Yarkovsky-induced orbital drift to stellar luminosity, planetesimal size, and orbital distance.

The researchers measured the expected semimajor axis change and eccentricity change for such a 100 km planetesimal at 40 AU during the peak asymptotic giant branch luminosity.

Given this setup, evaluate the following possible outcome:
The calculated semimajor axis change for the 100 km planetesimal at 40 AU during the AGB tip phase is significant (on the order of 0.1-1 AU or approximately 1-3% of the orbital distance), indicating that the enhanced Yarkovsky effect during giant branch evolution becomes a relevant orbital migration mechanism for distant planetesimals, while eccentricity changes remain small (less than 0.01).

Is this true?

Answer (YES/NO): NO